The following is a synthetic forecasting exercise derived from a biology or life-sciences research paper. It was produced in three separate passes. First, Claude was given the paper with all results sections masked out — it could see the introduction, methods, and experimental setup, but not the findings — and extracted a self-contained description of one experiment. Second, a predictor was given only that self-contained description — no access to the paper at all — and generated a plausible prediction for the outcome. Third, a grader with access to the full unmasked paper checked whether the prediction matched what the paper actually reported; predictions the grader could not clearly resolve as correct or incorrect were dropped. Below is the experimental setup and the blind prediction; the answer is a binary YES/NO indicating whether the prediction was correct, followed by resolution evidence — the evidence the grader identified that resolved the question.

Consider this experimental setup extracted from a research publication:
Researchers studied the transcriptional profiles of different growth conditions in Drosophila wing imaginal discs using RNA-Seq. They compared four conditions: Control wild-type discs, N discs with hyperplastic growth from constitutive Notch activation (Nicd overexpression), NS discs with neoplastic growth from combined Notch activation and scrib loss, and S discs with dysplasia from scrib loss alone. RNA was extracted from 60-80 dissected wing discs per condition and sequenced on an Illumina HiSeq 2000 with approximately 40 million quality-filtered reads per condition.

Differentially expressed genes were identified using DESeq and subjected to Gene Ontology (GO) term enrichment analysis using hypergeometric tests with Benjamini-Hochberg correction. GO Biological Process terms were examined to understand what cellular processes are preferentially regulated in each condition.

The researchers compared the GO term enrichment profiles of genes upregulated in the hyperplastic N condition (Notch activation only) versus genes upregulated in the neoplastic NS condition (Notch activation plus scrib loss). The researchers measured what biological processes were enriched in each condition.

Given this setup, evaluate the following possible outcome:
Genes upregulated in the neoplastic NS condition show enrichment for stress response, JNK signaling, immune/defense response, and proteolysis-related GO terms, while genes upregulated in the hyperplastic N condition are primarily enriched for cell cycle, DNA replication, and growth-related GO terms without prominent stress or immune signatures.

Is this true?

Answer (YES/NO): NO